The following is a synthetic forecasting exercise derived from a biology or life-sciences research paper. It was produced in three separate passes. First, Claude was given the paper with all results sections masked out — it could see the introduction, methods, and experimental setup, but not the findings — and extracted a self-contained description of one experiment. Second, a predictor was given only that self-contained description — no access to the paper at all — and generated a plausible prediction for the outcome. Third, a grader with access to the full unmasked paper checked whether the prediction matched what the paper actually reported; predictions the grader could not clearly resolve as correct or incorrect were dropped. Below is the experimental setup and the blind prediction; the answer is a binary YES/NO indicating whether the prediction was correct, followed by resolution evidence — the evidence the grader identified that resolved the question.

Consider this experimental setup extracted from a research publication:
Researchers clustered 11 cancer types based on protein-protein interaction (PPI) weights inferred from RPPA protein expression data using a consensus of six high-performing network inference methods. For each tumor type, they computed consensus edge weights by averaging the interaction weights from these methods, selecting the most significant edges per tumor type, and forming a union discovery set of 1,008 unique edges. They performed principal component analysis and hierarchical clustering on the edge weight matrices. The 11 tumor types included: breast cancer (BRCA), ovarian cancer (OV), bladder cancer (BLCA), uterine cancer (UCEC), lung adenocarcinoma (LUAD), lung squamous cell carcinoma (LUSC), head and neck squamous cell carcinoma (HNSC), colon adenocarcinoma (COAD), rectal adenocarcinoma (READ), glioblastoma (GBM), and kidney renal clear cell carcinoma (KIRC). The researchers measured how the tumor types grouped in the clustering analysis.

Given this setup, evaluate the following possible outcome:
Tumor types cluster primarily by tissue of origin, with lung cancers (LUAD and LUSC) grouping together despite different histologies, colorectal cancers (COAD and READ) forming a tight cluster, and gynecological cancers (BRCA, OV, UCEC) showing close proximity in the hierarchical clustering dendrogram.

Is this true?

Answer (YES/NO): YES